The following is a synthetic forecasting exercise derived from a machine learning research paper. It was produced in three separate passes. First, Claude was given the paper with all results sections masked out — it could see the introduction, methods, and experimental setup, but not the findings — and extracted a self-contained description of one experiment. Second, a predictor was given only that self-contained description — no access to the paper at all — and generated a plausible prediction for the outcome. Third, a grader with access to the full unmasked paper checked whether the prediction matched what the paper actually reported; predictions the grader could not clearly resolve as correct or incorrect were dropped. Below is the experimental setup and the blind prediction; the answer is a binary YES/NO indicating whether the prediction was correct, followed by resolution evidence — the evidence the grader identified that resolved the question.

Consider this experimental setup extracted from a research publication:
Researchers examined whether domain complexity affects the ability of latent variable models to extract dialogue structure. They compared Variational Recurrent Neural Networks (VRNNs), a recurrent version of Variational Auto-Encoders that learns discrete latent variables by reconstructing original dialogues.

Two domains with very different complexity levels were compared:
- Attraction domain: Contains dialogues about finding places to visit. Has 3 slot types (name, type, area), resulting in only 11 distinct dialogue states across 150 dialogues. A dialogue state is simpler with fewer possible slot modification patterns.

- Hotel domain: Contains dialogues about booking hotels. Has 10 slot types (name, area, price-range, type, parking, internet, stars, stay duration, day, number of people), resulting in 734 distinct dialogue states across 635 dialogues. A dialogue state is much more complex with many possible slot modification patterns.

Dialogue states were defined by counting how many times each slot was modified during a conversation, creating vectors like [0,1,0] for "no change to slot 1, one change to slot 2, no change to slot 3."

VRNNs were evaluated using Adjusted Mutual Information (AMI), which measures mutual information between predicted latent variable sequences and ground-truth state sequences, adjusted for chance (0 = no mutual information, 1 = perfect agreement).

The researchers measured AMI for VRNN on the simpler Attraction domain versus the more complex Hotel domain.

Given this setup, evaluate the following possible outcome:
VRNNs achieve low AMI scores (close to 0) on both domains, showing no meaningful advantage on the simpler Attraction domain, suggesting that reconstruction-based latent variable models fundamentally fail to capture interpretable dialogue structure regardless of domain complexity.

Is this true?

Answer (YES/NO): YES